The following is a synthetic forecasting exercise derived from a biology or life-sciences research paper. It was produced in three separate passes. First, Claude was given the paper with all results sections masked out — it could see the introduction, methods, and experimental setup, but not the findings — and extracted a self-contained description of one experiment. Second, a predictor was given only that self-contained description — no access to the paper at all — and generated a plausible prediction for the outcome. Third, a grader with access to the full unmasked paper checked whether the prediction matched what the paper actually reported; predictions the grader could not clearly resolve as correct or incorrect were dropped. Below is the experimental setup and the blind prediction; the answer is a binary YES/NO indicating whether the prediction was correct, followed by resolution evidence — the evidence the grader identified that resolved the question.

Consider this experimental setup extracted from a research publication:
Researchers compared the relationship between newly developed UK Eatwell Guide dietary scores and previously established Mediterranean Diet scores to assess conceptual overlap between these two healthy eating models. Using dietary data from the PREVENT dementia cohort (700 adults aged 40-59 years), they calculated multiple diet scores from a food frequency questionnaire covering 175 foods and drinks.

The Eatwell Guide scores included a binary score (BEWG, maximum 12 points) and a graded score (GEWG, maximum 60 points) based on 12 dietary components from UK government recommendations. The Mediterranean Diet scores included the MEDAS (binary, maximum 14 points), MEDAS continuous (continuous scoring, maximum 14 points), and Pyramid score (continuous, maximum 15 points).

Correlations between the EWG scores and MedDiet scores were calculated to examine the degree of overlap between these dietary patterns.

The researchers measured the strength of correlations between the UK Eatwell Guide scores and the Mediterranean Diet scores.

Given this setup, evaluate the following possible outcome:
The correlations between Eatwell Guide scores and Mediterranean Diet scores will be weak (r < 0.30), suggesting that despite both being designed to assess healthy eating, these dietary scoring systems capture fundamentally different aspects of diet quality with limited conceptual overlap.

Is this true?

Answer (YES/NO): NO